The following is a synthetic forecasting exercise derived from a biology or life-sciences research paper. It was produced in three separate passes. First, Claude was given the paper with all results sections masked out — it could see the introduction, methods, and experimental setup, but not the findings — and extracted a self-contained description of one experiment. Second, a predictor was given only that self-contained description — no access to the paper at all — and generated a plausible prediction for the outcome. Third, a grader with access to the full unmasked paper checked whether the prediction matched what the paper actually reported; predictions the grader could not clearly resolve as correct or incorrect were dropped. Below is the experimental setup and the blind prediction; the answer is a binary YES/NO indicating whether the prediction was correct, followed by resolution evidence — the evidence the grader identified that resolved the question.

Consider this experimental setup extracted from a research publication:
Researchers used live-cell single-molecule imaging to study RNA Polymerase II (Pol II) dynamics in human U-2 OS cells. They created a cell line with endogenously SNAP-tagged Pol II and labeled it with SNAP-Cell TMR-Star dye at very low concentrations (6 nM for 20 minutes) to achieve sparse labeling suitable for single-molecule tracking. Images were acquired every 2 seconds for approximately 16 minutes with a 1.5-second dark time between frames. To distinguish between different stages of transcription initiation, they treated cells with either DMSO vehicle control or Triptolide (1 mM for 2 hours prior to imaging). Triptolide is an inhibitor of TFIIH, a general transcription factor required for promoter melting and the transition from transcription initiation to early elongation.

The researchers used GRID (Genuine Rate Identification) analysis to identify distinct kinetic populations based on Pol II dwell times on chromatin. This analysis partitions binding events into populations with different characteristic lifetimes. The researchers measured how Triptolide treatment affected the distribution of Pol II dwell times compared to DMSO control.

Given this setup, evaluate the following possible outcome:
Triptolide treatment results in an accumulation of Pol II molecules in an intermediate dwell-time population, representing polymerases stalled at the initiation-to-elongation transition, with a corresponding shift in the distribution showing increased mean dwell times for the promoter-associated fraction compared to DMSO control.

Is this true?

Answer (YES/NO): NO